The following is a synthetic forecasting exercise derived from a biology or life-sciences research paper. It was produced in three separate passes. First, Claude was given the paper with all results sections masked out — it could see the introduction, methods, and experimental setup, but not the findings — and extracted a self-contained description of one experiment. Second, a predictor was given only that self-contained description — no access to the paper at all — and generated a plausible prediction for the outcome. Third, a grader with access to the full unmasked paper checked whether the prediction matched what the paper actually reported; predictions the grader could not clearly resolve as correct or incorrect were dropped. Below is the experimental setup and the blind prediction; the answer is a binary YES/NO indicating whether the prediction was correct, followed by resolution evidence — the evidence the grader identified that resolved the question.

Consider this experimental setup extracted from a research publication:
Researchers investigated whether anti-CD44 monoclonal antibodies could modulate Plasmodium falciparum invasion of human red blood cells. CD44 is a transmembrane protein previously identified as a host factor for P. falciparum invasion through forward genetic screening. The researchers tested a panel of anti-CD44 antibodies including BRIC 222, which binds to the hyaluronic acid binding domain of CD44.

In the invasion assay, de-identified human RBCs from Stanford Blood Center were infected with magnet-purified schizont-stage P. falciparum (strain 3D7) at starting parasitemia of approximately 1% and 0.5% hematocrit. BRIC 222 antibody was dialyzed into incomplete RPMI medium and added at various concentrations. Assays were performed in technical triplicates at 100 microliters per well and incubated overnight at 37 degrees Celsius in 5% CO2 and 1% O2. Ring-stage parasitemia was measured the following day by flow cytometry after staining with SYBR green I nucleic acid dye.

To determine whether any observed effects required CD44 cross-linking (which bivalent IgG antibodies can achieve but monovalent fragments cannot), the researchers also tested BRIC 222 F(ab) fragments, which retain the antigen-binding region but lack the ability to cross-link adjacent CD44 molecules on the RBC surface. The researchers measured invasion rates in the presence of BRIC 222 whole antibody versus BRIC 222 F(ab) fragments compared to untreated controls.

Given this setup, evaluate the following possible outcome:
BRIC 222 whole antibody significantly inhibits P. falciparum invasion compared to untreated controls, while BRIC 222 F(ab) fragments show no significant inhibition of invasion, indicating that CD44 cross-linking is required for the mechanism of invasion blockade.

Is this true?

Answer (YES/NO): NO